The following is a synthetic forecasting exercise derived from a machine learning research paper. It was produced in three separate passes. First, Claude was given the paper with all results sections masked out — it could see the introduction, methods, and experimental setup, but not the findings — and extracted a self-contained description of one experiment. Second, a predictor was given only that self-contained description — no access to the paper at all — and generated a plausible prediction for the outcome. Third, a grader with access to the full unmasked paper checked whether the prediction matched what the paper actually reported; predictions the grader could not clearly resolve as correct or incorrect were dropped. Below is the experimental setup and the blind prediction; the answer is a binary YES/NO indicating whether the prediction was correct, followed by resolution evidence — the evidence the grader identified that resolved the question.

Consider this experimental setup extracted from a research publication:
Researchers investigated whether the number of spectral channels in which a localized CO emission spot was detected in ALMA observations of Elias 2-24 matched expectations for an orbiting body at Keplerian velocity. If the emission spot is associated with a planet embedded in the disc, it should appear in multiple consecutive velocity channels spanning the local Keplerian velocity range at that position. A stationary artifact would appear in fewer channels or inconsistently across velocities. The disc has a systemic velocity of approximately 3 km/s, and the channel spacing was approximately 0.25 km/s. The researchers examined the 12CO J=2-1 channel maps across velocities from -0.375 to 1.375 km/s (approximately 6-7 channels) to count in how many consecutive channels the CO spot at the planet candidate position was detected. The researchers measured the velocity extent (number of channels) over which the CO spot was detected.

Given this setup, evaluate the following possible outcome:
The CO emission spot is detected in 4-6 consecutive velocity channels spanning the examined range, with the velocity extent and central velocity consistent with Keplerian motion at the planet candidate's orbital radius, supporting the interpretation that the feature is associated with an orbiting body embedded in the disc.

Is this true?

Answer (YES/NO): YES